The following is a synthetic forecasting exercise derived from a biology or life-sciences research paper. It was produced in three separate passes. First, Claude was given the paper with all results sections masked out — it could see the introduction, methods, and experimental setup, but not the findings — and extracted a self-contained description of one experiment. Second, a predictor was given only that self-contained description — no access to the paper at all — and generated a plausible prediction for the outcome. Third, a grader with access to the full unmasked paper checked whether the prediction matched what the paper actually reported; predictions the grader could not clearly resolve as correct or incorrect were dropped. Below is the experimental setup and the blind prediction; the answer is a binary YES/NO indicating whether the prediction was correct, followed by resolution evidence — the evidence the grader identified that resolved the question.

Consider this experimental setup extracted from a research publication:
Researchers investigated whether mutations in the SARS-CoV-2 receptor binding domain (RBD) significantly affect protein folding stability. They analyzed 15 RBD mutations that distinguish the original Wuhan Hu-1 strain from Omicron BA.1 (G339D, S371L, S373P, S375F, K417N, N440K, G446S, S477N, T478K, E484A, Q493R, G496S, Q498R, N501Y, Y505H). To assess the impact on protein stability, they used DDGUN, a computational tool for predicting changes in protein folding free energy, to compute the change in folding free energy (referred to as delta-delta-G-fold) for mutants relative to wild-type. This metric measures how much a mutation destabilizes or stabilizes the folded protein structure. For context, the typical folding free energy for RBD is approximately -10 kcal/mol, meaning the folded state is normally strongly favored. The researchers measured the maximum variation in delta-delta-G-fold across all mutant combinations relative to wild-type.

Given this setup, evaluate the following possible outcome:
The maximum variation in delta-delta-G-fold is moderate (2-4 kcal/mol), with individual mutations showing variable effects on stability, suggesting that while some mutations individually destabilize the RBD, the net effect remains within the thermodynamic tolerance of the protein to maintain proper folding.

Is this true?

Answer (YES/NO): NO